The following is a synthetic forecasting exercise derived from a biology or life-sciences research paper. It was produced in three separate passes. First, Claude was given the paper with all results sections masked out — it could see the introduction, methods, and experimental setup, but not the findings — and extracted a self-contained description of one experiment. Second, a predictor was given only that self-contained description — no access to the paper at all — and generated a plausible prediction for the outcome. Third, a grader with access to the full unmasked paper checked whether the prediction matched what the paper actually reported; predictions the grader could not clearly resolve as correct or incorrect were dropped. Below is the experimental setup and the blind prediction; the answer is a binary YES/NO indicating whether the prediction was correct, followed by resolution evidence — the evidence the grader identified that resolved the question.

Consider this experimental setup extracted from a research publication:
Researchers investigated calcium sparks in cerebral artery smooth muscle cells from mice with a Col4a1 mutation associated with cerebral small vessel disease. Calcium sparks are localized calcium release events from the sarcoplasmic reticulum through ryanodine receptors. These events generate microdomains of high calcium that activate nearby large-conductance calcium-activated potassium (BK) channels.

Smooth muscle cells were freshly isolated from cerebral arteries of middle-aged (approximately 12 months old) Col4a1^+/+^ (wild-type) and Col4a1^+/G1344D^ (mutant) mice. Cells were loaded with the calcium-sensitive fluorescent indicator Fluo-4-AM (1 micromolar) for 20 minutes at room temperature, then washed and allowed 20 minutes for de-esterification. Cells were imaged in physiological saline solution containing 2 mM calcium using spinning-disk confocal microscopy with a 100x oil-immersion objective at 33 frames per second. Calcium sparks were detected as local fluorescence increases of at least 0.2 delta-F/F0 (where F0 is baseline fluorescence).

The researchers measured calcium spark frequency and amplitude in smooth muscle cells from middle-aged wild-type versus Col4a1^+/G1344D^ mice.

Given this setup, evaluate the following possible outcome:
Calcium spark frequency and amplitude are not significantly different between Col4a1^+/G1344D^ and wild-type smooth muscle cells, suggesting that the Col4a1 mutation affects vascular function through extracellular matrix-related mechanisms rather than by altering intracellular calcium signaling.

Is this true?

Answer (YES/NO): NO